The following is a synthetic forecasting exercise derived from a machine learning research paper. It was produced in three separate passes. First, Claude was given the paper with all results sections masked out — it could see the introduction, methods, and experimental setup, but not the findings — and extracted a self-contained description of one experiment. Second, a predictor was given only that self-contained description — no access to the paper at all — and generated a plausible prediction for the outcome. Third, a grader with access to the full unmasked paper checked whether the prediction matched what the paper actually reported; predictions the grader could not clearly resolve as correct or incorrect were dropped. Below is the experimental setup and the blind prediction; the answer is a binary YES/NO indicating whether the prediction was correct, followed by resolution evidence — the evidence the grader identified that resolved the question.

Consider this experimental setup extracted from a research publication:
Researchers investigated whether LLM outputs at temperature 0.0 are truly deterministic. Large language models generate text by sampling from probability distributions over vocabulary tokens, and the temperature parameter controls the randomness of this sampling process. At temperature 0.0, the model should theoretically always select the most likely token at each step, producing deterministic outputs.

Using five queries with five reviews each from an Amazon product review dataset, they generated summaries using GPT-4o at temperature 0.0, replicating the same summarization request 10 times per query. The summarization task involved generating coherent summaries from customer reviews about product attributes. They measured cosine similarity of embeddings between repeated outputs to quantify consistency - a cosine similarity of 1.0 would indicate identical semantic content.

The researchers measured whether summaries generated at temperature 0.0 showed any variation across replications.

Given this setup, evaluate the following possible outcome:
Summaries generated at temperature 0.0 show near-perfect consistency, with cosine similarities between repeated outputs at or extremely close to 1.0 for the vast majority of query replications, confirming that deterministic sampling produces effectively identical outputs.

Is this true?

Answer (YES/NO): NO